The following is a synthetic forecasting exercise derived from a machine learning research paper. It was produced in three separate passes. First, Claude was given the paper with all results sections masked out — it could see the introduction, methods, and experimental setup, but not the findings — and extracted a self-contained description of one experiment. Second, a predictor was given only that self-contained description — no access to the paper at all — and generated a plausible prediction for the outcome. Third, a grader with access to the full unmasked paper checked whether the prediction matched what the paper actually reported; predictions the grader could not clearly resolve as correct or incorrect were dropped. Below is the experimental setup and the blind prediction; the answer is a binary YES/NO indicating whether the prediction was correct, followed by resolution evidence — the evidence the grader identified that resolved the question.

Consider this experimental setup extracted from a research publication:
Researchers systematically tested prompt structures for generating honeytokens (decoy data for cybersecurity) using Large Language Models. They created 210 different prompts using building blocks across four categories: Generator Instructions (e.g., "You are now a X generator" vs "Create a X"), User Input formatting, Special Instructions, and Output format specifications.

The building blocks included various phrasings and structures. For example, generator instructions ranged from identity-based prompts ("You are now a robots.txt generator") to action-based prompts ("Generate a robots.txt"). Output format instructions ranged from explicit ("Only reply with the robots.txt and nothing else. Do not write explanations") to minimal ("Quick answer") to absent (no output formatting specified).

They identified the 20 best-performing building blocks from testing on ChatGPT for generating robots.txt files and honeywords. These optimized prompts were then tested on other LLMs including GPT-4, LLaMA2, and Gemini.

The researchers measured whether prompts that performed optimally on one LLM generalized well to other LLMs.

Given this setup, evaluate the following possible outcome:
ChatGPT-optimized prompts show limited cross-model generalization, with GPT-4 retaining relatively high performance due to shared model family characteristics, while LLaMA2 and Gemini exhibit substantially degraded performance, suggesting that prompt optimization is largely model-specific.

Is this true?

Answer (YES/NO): NO